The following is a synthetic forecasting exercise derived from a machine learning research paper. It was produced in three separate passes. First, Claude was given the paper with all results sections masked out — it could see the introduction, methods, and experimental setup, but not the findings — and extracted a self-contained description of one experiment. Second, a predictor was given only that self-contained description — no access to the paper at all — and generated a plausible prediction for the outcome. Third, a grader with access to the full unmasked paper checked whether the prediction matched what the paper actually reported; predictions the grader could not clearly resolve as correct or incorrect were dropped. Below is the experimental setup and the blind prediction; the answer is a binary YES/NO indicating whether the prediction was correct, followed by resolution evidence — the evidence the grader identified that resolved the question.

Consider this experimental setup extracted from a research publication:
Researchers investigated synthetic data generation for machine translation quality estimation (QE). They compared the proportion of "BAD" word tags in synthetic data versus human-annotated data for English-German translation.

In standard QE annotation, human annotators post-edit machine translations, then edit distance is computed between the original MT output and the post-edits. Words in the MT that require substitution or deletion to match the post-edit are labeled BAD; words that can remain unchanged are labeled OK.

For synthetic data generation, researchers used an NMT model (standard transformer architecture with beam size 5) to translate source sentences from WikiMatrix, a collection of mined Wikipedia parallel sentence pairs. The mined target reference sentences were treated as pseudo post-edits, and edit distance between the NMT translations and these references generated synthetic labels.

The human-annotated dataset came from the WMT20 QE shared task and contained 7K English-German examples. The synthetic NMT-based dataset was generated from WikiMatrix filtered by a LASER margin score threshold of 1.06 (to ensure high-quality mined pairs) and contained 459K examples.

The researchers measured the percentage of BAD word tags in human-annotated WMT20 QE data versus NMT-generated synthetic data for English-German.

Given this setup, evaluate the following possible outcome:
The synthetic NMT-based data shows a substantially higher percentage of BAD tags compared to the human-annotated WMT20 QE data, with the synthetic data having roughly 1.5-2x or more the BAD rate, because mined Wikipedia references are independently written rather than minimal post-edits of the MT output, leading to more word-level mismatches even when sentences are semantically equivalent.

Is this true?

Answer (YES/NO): NO